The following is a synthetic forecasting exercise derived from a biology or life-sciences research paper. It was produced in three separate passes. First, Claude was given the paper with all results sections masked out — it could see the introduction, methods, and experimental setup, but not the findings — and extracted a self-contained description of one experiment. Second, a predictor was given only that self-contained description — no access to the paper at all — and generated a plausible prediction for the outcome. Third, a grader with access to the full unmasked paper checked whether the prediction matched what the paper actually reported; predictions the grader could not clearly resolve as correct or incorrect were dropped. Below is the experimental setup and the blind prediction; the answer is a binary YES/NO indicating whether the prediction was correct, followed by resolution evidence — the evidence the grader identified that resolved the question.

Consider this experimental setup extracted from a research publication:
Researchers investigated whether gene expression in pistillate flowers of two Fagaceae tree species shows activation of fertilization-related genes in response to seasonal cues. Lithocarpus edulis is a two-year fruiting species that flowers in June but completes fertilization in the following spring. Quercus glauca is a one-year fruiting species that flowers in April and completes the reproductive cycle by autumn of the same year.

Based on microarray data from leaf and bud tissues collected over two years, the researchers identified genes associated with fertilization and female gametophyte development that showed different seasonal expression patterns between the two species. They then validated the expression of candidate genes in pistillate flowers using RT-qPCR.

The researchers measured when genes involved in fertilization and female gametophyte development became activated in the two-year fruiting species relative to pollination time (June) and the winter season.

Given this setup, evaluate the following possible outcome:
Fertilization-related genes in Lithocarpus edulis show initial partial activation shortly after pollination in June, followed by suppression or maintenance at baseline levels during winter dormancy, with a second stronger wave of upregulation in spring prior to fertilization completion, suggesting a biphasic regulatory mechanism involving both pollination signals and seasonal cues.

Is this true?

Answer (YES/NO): NO